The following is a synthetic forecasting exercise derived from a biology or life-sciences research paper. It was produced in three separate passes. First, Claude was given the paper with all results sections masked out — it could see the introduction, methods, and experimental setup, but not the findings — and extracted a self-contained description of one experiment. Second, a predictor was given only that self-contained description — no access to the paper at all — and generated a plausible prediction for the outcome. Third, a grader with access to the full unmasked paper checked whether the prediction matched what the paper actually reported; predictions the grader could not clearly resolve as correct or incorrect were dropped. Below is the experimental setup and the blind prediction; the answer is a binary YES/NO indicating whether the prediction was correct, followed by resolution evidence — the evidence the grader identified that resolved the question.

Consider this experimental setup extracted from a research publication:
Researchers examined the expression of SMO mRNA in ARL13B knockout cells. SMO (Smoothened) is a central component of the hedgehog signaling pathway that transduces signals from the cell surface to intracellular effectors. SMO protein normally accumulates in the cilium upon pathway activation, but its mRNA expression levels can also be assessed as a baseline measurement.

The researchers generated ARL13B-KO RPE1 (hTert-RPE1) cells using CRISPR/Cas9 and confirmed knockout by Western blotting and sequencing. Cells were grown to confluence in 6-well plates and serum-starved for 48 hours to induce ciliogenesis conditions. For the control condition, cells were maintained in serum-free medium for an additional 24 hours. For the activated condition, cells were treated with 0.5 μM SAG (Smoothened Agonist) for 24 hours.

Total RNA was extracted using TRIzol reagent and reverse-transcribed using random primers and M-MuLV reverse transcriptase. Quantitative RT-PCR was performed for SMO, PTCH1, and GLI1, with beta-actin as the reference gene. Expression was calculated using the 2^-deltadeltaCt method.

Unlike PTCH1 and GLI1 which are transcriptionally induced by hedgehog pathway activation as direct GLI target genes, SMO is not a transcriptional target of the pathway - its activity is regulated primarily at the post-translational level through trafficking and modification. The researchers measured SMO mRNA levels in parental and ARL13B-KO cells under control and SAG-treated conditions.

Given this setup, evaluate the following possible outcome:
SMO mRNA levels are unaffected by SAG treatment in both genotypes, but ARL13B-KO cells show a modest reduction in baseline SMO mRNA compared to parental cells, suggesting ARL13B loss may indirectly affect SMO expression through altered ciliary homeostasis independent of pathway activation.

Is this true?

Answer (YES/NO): NO